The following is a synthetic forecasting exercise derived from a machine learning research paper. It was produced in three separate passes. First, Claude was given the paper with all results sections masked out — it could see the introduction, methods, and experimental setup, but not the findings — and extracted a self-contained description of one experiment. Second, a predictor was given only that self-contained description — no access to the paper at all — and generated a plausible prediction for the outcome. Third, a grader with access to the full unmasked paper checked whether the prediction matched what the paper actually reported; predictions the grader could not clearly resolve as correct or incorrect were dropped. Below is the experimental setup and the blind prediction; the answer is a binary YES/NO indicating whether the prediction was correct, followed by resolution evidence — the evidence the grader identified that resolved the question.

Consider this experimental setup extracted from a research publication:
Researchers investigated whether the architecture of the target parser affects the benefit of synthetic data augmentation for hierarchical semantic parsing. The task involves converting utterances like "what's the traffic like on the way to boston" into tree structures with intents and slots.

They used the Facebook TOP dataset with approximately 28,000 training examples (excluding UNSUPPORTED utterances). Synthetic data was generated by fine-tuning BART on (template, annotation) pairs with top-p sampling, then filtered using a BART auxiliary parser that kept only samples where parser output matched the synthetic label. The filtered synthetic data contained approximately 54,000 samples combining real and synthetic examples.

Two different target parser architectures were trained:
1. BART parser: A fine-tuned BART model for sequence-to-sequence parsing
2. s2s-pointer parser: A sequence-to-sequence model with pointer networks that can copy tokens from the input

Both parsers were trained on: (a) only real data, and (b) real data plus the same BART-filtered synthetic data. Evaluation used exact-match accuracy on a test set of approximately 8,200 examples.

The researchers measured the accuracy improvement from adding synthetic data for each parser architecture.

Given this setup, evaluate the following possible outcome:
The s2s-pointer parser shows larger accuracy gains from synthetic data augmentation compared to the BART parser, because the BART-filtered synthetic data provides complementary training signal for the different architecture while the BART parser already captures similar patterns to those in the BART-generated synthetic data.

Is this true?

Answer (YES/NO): NO